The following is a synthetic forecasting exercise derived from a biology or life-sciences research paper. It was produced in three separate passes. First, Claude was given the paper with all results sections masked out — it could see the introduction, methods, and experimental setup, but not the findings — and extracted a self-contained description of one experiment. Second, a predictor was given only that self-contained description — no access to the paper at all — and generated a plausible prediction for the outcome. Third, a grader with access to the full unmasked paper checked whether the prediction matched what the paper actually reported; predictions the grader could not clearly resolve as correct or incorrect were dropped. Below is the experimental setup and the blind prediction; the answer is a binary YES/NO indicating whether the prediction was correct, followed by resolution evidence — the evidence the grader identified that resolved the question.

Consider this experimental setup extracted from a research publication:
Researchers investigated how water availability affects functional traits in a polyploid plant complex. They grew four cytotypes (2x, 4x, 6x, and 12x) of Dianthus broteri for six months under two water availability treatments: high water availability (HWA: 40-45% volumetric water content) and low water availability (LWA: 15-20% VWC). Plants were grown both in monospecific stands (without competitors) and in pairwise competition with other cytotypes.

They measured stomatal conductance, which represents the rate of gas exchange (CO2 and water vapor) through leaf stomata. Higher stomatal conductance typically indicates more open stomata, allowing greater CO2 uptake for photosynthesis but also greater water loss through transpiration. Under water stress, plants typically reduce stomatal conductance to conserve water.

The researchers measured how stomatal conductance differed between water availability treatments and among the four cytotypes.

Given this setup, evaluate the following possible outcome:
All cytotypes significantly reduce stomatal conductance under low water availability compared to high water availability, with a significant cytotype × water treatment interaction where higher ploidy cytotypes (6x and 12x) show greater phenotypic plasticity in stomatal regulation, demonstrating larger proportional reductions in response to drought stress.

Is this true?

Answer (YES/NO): NO